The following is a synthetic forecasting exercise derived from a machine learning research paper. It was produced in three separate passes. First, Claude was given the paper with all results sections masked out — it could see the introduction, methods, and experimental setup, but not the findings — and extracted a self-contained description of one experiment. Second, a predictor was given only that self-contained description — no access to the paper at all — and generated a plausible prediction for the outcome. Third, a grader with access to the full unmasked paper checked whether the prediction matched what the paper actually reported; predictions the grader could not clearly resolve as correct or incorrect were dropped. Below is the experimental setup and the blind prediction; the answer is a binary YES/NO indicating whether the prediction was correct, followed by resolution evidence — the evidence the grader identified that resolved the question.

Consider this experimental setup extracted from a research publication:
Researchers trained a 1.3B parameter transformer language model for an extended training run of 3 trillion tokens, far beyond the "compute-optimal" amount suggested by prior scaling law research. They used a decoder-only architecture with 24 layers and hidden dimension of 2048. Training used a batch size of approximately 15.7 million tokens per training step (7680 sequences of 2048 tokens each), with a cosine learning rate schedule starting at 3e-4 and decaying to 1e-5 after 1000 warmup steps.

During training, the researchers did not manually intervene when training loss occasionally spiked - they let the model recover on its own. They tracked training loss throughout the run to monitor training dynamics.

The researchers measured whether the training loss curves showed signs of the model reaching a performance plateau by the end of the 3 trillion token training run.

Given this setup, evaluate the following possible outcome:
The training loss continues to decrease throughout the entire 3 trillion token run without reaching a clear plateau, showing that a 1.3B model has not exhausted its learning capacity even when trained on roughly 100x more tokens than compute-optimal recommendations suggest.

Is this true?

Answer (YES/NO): YES